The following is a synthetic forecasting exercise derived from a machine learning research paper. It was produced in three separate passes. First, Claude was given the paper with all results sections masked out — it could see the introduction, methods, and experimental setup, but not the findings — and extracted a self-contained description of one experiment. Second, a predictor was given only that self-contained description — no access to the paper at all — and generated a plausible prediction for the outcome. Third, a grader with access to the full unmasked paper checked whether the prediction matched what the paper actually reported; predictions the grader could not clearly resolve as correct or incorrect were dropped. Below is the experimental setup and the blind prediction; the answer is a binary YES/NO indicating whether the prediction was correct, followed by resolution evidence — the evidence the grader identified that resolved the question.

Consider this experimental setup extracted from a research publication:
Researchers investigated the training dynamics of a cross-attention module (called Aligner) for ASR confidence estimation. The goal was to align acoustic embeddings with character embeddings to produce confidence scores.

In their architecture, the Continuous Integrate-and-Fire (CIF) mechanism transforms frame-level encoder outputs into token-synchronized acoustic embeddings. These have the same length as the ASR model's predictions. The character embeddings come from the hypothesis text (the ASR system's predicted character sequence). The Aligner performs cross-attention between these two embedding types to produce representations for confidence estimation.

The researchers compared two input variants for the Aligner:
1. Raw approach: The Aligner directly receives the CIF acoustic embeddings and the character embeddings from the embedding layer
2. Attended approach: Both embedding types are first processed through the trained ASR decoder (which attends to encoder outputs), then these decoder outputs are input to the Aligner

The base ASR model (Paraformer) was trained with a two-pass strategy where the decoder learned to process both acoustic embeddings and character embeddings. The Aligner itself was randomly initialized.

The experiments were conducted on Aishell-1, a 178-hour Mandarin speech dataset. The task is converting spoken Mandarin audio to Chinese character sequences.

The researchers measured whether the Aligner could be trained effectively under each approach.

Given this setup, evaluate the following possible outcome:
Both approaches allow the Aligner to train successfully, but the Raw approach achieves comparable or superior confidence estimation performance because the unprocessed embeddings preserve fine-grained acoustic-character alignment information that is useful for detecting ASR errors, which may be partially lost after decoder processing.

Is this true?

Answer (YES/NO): NO